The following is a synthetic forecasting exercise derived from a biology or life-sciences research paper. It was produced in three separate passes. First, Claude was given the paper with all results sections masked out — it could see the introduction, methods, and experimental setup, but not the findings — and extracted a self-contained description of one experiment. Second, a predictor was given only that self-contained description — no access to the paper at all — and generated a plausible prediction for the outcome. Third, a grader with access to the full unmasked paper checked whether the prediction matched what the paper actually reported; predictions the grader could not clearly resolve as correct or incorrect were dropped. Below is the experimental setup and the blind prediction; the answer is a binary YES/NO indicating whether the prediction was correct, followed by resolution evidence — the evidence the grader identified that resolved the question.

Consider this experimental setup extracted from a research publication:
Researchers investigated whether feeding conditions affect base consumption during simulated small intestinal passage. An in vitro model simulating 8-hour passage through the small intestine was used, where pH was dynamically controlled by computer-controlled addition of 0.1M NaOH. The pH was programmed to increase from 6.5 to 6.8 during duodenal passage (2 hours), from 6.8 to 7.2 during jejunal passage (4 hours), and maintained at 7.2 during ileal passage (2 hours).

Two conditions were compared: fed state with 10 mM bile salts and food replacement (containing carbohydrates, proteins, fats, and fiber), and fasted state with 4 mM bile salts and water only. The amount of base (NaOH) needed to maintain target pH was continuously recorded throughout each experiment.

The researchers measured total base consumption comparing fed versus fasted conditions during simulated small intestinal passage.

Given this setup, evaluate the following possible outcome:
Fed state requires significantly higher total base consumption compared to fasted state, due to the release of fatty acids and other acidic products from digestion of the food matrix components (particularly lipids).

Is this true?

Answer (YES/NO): YES